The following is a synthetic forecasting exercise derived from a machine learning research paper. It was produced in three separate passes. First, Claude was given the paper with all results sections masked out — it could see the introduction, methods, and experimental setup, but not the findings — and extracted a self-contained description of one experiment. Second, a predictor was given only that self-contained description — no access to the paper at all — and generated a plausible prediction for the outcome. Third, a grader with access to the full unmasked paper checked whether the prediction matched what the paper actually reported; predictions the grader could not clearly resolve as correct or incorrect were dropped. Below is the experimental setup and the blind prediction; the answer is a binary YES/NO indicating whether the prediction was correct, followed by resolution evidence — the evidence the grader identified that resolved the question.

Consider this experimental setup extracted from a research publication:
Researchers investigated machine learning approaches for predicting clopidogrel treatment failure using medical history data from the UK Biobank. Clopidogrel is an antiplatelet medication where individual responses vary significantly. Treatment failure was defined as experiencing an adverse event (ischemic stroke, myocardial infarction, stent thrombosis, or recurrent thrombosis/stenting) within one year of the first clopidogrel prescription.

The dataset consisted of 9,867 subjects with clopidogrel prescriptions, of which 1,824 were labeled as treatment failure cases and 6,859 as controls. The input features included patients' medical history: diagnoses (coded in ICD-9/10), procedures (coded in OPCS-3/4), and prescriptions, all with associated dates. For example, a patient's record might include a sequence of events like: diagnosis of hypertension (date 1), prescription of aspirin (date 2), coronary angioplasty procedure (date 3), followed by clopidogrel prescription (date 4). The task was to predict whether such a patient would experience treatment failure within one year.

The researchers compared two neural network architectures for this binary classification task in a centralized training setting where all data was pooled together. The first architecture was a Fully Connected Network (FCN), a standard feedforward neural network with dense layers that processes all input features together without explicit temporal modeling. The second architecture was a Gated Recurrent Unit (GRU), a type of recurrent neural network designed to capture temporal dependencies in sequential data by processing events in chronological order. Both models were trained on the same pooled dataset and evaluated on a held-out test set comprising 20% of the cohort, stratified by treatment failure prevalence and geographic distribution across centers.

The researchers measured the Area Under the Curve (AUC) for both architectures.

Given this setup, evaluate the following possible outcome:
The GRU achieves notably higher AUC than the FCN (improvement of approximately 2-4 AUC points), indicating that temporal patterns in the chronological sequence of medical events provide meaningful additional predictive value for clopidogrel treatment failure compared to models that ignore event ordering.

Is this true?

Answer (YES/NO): NO